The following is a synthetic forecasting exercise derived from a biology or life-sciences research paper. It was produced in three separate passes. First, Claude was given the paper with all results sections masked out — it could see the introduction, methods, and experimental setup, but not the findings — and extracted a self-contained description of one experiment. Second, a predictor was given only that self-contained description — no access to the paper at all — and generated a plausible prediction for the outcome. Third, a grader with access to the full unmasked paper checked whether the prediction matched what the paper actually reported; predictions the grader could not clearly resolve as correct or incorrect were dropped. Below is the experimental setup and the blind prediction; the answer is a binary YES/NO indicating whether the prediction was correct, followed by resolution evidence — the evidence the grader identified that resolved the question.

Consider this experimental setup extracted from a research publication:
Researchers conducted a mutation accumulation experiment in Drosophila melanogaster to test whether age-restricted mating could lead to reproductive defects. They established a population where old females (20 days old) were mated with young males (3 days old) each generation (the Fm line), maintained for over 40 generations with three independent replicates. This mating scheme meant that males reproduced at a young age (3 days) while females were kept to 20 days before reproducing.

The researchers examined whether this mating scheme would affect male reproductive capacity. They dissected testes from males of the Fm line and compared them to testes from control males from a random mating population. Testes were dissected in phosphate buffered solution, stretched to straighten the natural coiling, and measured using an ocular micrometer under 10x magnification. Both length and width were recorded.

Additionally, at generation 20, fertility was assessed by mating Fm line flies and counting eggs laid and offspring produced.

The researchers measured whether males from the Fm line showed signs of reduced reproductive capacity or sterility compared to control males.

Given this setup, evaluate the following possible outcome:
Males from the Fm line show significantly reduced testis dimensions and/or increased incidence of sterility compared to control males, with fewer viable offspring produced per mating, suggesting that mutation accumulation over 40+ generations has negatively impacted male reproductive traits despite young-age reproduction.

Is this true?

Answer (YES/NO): YES